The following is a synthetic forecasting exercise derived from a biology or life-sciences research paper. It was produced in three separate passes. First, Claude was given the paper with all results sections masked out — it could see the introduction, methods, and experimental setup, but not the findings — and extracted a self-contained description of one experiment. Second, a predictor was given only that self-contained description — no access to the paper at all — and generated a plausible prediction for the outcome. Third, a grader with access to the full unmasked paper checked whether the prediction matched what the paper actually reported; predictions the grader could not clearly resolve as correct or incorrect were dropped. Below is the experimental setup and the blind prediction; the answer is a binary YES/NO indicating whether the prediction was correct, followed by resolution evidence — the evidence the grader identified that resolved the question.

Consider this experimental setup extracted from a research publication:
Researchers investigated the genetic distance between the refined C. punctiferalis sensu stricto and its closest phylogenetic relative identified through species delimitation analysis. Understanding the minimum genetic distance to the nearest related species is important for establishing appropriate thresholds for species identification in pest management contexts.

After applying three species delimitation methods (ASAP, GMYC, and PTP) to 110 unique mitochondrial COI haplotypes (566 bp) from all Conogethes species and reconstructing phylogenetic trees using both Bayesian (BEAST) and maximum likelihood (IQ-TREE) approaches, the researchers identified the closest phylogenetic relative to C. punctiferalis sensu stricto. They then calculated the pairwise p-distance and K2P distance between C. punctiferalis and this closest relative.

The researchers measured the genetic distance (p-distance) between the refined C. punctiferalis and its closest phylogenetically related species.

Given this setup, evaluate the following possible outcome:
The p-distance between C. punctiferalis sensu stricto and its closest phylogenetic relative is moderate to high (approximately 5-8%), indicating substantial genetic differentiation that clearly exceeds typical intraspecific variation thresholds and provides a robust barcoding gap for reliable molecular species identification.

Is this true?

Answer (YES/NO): NO